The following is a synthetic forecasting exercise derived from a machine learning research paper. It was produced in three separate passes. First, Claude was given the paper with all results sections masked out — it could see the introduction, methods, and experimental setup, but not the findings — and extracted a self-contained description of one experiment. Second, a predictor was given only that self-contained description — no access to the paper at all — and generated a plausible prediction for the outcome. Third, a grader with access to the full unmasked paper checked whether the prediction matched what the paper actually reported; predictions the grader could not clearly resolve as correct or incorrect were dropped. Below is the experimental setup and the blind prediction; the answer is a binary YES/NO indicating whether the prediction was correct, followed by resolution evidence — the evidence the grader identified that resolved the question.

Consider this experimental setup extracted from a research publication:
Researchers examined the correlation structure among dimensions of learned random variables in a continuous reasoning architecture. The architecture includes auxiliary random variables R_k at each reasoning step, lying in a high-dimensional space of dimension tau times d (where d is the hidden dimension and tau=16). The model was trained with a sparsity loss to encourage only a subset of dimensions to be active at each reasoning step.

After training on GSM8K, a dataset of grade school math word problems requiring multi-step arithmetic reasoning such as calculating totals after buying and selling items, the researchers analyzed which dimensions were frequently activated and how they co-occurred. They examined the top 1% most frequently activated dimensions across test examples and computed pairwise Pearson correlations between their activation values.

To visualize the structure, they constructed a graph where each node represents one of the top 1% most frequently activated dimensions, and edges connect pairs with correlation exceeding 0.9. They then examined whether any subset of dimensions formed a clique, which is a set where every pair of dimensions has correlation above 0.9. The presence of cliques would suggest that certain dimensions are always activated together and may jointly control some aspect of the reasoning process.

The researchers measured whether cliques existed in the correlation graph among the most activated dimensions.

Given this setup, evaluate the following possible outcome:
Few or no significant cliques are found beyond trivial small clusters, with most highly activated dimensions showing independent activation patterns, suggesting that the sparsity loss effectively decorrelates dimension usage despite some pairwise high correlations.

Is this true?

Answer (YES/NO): NO